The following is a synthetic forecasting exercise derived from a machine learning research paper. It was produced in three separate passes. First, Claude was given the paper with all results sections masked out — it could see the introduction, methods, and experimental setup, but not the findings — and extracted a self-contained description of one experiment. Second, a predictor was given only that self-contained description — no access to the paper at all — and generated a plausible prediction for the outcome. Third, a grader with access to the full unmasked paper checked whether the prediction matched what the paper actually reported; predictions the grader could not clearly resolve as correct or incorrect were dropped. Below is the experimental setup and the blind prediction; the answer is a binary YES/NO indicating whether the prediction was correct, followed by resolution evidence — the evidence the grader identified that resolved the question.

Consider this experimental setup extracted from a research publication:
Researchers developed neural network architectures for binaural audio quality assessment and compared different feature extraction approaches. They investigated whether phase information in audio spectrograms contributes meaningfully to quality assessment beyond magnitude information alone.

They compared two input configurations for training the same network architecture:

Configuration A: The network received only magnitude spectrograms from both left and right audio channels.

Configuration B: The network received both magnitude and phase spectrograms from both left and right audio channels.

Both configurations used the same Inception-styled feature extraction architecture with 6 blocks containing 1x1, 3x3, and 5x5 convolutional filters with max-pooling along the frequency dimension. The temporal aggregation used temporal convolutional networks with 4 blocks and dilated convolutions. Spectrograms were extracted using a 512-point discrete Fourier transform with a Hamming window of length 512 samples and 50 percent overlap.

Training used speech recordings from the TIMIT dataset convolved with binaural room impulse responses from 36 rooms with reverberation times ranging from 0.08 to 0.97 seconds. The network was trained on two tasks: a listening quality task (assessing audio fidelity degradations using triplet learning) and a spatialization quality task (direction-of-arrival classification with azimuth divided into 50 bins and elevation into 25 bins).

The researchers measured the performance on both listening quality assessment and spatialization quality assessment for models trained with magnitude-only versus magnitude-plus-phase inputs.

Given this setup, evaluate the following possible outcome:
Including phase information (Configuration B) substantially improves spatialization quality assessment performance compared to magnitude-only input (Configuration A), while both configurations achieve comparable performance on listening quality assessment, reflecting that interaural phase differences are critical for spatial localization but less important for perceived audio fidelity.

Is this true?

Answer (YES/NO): NO